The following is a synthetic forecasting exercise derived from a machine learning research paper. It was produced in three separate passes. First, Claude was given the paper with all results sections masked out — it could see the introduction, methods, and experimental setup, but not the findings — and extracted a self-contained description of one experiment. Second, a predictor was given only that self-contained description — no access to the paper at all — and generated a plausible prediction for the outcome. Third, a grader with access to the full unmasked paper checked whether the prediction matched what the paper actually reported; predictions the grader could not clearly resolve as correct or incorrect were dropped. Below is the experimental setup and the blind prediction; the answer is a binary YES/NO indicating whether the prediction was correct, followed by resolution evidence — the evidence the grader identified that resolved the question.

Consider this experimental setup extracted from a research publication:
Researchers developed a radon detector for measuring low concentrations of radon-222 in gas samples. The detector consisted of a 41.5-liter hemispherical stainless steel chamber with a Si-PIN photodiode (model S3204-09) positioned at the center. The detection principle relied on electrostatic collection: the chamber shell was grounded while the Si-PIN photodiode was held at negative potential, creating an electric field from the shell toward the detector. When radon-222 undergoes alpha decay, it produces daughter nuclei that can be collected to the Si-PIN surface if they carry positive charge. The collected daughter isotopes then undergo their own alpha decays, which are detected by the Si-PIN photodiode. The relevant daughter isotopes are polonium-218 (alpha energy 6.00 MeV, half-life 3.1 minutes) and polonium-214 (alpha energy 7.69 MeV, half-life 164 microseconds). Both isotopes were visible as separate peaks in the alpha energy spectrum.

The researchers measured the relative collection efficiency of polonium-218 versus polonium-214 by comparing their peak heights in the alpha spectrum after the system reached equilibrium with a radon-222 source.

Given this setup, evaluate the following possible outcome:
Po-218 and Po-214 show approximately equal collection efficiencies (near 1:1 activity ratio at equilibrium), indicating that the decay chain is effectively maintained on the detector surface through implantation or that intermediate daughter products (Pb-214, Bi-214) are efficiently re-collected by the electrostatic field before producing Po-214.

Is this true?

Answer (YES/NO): NO